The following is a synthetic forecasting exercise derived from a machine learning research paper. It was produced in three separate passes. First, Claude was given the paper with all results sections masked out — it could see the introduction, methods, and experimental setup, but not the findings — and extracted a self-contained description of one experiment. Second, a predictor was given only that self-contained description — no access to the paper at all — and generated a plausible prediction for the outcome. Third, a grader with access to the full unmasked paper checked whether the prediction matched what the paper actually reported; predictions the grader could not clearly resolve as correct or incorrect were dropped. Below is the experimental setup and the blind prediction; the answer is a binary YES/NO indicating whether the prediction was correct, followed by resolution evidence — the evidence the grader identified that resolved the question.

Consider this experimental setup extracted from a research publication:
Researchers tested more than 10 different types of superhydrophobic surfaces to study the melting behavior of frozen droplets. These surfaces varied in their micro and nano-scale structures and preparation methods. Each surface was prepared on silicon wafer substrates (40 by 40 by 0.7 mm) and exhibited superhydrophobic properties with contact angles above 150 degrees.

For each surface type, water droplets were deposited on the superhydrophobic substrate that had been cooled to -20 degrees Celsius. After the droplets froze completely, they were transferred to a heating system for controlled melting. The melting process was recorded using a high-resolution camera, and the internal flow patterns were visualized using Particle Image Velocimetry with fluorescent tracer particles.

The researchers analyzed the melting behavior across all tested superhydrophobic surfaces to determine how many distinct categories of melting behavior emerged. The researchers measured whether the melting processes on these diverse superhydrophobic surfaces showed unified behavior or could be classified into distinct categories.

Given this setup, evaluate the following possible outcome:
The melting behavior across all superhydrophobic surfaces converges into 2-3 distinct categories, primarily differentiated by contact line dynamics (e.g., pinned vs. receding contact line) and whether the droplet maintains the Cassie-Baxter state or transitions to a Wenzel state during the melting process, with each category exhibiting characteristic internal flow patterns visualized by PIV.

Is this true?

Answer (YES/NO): NO